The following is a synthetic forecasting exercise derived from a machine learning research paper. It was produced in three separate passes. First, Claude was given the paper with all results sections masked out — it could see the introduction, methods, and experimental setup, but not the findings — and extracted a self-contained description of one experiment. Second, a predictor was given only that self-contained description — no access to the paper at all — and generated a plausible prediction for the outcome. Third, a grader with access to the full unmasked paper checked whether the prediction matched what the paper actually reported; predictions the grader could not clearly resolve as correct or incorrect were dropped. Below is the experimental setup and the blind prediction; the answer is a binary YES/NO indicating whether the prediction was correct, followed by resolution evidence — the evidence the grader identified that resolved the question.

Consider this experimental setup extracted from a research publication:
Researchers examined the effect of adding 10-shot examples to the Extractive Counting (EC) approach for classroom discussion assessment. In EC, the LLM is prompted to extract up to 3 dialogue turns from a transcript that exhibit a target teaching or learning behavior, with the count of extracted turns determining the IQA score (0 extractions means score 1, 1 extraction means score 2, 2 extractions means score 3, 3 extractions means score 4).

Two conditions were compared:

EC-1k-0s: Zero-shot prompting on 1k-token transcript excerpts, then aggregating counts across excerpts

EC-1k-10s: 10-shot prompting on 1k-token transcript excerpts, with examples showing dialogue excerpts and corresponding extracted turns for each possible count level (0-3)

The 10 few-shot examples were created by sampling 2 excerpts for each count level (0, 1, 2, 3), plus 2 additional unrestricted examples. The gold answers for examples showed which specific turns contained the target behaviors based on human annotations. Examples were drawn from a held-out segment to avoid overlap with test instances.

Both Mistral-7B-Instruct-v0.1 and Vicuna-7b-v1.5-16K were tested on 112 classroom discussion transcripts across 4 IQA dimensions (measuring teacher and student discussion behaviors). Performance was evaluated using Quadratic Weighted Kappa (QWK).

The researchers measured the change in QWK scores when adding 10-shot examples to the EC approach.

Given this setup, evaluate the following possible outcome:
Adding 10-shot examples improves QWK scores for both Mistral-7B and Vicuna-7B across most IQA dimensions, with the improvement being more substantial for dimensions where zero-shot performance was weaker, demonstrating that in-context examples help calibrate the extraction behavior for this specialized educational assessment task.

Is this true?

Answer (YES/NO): YES